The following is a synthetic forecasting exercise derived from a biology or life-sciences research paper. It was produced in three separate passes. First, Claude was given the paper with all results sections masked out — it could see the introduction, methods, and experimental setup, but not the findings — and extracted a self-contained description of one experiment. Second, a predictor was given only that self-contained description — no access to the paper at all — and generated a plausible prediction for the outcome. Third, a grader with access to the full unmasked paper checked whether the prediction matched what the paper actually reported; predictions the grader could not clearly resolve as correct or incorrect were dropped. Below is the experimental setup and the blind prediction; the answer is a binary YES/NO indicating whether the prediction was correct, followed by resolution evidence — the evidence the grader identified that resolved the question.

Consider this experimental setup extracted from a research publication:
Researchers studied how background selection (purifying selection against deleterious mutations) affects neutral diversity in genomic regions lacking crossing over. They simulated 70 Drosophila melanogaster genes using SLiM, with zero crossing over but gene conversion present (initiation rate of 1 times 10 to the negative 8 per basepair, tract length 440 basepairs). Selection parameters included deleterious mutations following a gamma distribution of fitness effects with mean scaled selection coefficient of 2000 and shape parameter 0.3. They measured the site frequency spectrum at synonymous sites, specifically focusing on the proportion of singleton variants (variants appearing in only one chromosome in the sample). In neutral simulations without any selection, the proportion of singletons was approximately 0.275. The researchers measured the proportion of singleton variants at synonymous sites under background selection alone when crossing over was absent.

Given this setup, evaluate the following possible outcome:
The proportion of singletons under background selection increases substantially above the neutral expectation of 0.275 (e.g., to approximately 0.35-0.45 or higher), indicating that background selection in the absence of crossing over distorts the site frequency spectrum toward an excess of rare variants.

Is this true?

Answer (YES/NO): YES